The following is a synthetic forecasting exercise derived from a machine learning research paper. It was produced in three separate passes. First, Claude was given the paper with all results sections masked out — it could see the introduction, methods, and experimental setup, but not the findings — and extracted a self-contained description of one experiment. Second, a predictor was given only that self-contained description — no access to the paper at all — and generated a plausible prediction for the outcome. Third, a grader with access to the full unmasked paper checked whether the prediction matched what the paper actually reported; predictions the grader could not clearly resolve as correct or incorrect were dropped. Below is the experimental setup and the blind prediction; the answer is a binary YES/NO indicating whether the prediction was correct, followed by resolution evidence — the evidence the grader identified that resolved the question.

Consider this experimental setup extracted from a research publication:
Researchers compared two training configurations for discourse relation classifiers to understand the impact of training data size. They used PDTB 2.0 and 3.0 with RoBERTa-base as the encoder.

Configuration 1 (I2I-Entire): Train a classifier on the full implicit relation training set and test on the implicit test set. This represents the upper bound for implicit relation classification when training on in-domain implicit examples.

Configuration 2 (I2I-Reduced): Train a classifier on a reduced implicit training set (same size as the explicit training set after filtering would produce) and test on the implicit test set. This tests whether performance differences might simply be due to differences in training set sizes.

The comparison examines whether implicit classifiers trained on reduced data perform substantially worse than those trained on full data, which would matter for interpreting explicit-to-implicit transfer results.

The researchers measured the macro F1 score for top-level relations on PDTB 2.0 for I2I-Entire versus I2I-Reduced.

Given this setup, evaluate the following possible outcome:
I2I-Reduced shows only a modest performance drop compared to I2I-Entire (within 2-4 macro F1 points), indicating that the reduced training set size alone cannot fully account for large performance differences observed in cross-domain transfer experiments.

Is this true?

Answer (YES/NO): NO